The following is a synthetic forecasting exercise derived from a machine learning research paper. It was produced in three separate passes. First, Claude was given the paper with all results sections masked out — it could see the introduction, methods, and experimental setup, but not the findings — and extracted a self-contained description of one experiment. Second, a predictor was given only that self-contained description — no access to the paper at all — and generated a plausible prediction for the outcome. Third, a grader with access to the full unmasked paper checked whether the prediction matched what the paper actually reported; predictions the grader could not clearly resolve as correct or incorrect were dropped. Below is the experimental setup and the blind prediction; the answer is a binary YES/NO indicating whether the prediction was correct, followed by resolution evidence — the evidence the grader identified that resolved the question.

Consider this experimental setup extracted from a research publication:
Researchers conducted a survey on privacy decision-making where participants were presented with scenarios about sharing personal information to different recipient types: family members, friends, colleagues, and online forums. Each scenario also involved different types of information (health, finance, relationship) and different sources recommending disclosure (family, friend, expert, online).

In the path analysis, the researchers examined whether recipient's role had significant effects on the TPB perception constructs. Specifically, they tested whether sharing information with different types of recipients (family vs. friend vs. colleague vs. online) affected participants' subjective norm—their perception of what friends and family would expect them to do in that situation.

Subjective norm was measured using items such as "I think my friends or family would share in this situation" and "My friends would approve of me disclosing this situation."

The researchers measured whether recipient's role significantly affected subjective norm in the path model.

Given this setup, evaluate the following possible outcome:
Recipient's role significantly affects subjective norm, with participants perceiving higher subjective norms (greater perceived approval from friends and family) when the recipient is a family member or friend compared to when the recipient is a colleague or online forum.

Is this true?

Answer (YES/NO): YES